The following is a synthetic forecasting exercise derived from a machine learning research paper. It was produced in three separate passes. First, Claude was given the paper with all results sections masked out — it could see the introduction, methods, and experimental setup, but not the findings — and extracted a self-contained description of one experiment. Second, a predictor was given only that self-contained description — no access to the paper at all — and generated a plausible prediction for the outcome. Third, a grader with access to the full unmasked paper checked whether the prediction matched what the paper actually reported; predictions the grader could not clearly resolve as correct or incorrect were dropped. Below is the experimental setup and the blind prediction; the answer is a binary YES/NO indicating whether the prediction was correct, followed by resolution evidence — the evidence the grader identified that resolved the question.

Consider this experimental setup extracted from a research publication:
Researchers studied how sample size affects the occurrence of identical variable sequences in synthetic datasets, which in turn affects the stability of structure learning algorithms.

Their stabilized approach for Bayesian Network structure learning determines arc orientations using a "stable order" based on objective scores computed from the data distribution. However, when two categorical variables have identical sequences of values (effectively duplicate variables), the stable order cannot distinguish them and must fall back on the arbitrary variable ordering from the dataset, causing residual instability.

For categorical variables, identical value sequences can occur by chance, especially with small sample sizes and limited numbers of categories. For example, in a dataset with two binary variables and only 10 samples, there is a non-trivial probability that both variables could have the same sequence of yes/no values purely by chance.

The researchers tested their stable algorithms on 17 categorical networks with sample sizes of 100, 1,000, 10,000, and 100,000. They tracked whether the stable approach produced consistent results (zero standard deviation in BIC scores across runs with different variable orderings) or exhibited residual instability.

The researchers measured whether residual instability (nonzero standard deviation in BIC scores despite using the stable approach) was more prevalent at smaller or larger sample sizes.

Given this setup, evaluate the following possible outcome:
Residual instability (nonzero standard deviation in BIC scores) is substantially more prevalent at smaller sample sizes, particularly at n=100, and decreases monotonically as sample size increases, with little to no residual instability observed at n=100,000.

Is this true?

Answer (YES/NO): NO